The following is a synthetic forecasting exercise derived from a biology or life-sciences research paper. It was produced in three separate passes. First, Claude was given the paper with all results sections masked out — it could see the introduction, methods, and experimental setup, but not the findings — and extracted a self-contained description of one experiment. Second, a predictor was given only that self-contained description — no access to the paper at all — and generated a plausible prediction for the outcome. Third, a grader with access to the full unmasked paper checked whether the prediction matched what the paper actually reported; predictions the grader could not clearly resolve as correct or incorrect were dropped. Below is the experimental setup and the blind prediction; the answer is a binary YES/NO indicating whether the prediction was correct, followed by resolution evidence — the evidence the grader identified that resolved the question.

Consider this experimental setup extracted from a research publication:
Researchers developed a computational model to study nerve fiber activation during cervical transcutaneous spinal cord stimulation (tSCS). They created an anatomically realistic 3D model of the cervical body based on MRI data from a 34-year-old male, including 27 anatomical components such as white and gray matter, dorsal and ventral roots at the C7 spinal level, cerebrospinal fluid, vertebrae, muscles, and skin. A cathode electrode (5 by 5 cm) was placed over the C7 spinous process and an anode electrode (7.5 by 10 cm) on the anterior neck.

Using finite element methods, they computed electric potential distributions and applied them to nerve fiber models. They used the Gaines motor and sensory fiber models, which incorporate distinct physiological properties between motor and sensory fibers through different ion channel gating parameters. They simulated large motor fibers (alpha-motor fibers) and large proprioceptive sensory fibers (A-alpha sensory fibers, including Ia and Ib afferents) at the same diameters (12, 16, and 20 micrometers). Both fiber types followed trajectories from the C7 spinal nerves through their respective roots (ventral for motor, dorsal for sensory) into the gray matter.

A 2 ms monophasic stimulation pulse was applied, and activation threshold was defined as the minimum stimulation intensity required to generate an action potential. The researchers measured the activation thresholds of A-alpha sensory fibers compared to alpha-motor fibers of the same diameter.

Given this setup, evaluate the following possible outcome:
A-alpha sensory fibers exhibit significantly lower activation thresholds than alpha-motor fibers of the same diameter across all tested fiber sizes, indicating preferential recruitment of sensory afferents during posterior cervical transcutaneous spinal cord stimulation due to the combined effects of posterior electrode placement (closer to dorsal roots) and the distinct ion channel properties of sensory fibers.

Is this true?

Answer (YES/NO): NO